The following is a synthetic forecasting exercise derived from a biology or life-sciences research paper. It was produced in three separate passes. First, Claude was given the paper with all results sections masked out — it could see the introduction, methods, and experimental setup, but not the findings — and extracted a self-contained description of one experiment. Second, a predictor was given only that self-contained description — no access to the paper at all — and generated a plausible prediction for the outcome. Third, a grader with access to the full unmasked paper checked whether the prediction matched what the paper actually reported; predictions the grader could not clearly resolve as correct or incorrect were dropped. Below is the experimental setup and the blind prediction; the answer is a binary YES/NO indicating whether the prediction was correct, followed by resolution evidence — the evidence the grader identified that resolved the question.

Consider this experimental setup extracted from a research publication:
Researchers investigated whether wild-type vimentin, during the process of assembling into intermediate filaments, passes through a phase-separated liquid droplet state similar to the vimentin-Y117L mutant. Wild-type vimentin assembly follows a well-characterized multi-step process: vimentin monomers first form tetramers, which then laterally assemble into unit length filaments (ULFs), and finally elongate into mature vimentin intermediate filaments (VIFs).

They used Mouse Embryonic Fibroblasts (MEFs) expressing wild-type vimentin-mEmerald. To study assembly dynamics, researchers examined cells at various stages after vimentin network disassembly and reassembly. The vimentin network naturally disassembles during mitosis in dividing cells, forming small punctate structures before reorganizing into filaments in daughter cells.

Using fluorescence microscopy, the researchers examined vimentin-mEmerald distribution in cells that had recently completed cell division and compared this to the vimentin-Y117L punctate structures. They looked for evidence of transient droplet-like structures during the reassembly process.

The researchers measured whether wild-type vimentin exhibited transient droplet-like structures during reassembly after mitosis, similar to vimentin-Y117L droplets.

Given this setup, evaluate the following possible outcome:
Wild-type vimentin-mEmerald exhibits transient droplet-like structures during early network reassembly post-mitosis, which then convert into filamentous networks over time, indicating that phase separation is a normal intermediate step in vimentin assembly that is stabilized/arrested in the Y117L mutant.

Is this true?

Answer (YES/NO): YES